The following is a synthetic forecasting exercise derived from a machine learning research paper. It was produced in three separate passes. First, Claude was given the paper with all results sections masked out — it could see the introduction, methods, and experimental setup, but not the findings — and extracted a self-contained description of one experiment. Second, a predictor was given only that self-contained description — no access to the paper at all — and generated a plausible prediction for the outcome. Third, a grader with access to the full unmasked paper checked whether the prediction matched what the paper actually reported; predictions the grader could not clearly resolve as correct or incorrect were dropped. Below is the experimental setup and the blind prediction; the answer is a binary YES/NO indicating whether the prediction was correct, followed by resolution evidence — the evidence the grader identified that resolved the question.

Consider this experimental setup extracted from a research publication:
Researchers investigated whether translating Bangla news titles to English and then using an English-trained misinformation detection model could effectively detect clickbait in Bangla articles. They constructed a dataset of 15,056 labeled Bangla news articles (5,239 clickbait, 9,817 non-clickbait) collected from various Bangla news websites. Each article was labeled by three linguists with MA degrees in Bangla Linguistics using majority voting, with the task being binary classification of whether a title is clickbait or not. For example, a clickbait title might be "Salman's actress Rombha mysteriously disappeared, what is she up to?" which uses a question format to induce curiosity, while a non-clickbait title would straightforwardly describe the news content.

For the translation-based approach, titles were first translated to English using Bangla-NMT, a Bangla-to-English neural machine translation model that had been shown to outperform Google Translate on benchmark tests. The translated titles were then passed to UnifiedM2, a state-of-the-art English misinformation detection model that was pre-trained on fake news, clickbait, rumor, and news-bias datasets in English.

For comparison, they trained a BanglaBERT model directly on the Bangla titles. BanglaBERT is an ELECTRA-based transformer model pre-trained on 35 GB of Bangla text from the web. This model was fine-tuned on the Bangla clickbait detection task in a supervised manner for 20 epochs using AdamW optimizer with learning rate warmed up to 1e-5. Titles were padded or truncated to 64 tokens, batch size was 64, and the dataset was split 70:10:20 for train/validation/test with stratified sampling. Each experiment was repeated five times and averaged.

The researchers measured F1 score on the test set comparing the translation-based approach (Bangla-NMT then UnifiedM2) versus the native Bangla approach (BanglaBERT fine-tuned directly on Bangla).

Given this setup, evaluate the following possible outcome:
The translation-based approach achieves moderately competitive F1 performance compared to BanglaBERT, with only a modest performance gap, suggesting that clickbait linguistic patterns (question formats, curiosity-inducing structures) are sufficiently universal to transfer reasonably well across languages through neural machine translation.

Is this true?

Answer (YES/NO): NO